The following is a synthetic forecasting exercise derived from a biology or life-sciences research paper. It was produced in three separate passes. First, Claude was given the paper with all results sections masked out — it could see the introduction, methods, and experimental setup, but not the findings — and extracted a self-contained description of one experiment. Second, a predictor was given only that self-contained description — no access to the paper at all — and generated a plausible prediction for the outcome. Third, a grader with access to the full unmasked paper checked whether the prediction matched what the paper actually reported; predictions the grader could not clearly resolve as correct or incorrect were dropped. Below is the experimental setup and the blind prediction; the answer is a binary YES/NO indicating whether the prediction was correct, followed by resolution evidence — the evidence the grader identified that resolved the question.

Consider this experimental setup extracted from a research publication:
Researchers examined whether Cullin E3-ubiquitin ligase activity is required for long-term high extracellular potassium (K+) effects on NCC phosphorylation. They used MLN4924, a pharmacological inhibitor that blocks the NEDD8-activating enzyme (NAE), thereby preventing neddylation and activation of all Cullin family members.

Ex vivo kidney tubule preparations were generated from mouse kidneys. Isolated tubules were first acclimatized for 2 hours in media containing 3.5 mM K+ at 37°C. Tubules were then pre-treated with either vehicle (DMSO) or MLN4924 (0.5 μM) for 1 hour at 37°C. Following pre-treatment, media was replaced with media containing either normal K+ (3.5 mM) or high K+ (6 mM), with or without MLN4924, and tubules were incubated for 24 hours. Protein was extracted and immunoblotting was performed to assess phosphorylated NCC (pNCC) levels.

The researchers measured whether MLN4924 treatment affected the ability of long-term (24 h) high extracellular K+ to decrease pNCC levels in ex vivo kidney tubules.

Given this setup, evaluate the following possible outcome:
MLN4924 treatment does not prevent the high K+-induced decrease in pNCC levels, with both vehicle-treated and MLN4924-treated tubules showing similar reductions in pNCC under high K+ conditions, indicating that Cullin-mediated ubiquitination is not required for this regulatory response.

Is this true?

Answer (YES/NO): NO